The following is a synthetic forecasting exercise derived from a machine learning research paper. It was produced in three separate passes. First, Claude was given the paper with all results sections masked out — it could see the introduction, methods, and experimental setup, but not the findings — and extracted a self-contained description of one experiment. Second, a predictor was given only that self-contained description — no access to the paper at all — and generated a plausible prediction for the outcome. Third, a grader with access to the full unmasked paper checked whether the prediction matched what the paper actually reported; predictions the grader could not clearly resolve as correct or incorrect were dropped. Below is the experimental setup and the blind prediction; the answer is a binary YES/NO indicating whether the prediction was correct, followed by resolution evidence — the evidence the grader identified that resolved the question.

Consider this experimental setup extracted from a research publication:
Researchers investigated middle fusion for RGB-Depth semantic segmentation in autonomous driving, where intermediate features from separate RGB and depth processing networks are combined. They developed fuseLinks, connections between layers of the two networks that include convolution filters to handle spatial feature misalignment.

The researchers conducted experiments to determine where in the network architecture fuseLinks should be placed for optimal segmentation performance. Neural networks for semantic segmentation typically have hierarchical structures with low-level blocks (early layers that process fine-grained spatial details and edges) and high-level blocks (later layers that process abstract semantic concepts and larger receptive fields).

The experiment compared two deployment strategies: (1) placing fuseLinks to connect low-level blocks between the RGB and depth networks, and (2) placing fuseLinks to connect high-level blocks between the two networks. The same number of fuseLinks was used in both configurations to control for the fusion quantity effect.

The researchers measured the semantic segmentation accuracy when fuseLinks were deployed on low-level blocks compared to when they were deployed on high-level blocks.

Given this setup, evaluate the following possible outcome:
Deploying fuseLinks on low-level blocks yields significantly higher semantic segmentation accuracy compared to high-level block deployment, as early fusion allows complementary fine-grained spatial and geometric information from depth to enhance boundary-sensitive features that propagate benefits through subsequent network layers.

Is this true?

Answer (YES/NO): YES